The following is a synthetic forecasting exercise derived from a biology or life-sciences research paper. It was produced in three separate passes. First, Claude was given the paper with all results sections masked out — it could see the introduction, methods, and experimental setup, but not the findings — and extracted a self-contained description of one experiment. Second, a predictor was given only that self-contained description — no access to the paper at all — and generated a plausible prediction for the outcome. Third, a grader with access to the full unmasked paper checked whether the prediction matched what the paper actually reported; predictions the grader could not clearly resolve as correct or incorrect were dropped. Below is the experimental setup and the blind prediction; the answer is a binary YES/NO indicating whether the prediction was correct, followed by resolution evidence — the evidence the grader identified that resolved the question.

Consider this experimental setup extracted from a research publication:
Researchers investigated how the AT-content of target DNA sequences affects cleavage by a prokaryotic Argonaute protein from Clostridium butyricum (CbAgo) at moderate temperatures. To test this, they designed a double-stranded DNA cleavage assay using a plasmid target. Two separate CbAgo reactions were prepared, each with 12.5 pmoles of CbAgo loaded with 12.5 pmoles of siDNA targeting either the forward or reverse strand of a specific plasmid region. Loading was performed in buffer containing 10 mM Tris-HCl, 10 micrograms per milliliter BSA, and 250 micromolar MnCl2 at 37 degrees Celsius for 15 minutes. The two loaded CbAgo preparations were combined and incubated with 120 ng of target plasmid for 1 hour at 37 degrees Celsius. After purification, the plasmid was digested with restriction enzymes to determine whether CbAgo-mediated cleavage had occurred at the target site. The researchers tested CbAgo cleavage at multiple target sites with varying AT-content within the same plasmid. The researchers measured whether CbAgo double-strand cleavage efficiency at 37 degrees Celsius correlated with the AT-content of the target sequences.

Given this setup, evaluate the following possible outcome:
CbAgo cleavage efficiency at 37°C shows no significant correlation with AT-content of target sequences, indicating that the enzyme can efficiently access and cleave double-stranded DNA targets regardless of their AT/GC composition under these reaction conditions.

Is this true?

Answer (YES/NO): NO